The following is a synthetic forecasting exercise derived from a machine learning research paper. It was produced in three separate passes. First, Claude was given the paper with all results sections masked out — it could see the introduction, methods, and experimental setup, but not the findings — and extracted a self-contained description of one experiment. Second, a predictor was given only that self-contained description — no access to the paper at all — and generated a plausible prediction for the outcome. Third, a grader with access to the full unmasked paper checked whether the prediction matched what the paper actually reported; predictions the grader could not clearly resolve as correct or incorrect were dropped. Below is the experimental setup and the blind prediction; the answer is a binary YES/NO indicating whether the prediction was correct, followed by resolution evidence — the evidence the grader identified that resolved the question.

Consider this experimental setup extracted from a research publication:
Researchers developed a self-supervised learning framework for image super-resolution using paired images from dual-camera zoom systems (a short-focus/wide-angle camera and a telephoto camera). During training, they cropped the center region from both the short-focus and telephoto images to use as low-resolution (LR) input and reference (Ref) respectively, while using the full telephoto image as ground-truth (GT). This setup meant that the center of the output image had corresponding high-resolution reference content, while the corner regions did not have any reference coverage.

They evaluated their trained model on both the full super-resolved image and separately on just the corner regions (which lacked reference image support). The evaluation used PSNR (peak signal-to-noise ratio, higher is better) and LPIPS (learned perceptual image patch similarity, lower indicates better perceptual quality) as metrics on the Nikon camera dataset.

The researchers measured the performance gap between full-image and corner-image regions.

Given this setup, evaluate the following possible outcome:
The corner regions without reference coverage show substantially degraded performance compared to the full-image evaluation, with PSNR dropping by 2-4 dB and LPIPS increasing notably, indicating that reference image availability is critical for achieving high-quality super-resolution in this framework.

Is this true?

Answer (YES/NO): NO